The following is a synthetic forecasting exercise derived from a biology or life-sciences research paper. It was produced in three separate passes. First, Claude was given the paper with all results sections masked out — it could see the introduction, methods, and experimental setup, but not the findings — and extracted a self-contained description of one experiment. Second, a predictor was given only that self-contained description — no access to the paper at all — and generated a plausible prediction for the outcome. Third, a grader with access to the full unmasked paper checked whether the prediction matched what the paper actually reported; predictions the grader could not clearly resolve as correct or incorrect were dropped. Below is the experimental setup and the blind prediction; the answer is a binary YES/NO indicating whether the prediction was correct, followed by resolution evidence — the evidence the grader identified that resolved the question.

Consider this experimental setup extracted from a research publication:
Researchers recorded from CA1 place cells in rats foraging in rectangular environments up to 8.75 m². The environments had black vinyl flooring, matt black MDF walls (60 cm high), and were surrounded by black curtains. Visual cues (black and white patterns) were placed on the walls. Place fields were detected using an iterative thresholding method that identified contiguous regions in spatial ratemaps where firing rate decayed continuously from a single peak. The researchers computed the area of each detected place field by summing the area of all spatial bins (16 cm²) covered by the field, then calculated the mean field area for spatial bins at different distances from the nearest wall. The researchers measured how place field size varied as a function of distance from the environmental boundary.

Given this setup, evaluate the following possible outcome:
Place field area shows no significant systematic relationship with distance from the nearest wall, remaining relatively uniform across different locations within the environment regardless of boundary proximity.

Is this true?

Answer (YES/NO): NO